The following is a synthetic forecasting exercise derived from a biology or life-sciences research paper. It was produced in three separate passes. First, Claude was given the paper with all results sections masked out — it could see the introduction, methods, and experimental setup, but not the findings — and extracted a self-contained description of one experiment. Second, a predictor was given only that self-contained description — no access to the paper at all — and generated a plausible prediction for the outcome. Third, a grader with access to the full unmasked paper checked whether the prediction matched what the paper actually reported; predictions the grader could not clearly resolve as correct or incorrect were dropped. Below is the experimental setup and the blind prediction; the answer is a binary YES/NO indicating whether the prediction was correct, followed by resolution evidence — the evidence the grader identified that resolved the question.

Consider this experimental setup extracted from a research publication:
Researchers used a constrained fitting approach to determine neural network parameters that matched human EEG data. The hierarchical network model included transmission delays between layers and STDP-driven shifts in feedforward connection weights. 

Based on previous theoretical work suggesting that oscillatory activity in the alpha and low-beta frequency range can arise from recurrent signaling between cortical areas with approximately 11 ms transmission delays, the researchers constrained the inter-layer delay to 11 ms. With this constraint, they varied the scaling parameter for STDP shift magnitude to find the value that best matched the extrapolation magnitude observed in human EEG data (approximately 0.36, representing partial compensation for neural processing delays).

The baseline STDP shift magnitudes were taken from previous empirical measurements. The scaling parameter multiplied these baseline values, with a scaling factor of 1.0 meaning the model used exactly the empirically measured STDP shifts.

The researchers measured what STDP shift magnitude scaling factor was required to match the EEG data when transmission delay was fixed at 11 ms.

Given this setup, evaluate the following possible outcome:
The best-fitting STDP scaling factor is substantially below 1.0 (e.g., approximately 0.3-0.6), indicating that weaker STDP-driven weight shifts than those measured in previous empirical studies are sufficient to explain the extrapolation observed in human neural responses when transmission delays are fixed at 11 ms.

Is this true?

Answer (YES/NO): YES